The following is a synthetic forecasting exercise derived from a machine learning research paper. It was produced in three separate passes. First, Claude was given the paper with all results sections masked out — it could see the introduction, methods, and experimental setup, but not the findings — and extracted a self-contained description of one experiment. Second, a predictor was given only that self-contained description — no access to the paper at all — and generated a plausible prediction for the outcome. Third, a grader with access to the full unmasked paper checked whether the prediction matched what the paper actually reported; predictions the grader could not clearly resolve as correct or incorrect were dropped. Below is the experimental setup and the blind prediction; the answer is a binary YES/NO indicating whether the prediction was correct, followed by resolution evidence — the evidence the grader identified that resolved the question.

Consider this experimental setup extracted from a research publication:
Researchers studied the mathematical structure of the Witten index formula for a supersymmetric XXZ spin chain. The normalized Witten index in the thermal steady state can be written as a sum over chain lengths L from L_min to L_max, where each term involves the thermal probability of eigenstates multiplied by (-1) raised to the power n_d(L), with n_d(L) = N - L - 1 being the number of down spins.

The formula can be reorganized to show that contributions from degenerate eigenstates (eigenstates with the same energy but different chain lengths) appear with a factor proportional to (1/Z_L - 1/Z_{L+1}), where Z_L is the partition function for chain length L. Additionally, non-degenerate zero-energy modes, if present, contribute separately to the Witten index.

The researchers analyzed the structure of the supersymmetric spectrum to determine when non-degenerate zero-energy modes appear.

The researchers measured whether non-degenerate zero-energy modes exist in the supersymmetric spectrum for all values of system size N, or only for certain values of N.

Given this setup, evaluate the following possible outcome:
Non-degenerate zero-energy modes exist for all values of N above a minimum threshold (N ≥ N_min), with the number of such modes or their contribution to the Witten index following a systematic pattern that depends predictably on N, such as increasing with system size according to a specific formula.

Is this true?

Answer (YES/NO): NO